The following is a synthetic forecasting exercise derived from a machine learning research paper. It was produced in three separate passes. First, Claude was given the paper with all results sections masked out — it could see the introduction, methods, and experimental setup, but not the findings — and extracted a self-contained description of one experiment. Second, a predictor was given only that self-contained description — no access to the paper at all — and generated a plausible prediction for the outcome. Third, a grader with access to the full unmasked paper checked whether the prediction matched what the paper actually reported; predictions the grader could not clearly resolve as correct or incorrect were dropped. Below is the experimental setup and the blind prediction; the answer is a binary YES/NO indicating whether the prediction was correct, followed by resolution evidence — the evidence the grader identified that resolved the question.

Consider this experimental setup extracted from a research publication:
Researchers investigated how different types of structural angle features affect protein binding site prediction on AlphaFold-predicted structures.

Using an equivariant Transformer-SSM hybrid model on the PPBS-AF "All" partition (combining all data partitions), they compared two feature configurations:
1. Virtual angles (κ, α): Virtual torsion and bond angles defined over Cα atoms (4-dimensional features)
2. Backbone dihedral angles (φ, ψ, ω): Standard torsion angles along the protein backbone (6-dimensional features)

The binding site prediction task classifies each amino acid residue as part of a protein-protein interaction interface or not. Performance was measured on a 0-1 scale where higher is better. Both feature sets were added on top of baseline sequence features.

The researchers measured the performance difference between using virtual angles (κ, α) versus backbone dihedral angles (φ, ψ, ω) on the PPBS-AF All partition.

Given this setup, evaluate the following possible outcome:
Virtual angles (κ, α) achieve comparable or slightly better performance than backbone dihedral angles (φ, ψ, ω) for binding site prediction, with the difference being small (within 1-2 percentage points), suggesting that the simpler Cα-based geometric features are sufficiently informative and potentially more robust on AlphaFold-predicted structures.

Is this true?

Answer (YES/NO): NO